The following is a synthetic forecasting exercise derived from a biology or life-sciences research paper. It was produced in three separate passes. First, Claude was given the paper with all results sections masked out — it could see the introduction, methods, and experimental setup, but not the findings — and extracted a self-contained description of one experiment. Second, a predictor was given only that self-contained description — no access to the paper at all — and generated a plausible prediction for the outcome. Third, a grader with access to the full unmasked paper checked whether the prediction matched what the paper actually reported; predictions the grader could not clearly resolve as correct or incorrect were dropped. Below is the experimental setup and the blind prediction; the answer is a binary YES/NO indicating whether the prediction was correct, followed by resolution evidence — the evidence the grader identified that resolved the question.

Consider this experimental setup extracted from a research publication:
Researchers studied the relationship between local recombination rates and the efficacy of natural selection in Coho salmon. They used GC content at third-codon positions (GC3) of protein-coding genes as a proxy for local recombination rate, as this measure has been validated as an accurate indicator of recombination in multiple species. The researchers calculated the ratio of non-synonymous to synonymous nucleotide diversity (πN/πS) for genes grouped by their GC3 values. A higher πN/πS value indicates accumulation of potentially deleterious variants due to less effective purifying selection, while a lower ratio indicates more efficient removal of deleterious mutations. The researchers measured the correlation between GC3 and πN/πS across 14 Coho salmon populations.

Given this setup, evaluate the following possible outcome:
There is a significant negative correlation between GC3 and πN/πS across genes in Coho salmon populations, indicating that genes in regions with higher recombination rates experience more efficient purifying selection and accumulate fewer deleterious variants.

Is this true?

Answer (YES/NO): YES